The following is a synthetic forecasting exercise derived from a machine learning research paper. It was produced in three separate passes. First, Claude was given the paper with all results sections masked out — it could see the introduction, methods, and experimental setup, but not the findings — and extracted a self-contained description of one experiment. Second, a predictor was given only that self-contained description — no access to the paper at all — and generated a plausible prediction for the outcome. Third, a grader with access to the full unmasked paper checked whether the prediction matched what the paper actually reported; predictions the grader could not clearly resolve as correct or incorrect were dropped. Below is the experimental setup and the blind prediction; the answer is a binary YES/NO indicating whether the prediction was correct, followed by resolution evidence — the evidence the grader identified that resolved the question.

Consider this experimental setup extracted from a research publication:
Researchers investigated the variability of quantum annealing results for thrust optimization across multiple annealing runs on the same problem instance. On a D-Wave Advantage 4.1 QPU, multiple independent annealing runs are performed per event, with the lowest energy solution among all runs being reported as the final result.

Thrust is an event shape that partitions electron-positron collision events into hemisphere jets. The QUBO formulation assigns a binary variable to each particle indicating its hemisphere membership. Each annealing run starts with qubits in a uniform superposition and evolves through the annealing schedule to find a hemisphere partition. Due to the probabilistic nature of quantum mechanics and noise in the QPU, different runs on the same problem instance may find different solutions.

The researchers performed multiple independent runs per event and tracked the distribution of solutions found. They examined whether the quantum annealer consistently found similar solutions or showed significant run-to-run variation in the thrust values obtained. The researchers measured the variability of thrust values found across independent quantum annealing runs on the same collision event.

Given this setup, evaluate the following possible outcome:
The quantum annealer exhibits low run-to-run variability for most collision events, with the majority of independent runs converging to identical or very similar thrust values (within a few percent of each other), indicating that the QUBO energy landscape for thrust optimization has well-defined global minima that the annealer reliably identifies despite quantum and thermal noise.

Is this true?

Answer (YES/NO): NO